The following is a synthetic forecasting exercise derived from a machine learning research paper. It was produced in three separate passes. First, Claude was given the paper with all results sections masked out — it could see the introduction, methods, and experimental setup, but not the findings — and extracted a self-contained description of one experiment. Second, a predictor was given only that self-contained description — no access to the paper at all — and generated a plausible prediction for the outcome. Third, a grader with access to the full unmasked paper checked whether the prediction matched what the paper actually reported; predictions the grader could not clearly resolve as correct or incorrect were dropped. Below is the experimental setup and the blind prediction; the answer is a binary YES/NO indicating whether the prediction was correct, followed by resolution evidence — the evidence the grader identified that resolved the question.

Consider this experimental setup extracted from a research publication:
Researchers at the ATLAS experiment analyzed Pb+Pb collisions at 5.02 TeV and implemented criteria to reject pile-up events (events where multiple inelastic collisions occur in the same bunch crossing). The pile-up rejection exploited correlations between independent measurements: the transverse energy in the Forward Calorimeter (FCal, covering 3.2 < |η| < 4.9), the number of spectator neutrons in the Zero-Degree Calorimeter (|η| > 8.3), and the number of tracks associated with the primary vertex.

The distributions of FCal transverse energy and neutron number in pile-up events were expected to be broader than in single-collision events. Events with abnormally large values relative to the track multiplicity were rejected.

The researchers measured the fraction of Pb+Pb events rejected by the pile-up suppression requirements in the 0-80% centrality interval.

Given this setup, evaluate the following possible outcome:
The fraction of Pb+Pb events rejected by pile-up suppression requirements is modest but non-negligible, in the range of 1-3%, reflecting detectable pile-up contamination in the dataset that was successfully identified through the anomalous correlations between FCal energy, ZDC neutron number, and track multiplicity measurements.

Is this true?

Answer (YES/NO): NO